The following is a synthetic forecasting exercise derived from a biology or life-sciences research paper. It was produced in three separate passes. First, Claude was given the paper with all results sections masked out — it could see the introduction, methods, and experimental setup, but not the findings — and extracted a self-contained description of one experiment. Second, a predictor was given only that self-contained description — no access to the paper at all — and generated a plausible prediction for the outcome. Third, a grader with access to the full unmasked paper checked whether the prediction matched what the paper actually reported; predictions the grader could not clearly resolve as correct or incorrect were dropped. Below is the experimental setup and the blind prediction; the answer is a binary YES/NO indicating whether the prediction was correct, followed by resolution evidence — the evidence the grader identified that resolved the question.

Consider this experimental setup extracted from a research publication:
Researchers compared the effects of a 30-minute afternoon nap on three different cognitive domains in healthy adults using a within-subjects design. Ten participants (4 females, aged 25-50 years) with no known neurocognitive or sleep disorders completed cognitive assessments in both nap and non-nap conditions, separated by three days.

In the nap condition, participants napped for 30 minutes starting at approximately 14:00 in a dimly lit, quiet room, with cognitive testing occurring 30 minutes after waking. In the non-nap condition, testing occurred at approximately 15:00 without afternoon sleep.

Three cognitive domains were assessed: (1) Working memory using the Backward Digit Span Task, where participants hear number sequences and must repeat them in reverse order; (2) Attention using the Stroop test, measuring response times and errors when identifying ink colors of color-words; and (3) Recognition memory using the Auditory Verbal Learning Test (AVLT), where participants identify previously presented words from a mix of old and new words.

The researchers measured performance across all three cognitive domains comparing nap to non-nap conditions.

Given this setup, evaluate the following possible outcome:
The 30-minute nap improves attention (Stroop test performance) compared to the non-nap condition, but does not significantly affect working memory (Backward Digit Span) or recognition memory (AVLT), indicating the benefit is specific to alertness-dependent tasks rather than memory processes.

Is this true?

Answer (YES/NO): NO